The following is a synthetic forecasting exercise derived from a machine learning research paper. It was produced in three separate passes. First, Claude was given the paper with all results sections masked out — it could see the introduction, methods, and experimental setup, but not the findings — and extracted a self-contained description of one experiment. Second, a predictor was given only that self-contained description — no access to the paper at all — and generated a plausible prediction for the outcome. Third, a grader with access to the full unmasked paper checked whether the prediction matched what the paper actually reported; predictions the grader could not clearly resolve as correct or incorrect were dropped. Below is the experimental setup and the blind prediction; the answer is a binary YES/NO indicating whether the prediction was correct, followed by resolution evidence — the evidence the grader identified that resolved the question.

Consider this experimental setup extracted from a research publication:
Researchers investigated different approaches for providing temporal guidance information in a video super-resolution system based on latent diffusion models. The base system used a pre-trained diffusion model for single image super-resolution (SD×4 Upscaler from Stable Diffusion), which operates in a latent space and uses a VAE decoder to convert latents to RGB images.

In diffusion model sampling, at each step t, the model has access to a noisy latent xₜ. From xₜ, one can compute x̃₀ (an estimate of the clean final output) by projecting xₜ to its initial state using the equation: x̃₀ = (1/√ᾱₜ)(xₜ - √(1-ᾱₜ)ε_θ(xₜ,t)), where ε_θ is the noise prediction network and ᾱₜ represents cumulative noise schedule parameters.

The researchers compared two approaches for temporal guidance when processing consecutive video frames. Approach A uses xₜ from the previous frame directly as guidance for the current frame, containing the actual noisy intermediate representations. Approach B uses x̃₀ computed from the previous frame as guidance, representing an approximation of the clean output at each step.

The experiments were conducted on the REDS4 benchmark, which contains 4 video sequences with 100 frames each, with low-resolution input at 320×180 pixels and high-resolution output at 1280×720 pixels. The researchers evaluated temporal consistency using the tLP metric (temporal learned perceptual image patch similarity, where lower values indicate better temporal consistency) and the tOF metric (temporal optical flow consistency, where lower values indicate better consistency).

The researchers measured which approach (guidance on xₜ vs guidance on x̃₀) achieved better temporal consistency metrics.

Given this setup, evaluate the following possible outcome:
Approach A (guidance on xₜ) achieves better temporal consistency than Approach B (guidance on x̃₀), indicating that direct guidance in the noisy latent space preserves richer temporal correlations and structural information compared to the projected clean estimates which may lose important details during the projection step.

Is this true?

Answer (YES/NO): NO